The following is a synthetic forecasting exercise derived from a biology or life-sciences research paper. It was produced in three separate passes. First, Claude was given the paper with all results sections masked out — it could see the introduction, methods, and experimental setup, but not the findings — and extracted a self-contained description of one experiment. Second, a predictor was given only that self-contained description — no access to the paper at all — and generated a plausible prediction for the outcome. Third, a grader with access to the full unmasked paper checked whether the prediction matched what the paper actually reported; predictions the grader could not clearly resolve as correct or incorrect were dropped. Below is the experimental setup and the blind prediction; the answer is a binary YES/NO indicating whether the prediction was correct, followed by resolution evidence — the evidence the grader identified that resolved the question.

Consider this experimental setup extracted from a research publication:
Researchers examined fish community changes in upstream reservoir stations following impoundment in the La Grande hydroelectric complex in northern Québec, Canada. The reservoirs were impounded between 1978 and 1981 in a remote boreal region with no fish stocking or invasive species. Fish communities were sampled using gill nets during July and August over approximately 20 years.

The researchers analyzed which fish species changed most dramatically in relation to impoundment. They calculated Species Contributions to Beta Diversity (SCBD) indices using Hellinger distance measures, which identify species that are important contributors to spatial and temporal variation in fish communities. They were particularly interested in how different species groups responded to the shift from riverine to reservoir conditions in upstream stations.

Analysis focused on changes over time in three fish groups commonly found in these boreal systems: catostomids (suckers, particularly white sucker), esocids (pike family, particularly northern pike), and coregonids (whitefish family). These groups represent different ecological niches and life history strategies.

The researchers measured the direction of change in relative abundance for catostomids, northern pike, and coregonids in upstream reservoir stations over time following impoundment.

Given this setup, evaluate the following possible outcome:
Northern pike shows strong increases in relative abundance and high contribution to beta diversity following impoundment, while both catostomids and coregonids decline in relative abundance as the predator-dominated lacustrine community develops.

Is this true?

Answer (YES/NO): NO